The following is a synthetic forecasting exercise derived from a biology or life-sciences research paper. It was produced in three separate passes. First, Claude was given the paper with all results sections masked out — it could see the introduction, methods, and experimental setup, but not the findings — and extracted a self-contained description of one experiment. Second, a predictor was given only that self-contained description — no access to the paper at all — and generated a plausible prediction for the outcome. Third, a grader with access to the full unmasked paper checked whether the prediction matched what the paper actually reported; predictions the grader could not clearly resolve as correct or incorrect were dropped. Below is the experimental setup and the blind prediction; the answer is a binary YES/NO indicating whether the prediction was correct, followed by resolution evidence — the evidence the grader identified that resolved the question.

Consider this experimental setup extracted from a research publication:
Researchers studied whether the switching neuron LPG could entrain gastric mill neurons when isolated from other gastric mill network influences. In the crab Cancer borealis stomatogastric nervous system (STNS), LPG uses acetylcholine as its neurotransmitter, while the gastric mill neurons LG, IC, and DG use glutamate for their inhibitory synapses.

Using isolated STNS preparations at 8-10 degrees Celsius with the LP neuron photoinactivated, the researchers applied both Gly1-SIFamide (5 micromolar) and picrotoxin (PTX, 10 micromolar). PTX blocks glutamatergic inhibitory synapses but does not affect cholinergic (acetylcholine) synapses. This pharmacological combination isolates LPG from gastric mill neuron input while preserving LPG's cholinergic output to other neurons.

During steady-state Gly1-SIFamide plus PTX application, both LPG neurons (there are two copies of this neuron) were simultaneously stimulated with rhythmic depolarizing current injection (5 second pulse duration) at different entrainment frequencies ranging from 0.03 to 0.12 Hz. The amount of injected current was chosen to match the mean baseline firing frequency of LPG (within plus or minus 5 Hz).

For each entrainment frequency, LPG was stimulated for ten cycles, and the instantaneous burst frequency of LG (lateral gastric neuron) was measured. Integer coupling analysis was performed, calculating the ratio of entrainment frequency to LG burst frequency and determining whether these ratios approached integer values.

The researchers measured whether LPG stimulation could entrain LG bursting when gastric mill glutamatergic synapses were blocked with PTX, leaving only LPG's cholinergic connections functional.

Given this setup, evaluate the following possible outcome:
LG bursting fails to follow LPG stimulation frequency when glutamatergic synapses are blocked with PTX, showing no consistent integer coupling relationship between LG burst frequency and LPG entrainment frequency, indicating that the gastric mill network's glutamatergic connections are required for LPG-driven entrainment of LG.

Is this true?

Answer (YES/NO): NO